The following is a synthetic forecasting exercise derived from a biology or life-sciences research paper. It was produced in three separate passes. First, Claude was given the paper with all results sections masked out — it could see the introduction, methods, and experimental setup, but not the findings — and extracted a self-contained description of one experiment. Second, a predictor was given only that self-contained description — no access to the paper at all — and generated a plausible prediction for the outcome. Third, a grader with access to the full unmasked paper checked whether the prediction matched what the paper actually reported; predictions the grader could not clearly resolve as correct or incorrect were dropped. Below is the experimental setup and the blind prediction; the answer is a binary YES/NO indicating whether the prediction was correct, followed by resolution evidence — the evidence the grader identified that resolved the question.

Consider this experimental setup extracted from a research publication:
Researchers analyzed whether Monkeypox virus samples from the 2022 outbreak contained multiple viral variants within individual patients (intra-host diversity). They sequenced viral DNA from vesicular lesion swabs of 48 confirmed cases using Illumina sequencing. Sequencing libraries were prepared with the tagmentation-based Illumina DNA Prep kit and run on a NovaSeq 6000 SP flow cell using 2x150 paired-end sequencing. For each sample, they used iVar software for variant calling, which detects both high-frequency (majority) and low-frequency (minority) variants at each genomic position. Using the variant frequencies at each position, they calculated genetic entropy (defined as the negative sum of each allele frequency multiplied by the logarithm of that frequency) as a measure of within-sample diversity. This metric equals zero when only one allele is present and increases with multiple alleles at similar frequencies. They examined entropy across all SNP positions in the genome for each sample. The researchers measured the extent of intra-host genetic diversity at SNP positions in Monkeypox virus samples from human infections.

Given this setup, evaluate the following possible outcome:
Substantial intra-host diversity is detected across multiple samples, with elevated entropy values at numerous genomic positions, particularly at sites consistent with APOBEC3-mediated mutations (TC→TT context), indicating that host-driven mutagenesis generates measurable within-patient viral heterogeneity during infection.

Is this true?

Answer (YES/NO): NO